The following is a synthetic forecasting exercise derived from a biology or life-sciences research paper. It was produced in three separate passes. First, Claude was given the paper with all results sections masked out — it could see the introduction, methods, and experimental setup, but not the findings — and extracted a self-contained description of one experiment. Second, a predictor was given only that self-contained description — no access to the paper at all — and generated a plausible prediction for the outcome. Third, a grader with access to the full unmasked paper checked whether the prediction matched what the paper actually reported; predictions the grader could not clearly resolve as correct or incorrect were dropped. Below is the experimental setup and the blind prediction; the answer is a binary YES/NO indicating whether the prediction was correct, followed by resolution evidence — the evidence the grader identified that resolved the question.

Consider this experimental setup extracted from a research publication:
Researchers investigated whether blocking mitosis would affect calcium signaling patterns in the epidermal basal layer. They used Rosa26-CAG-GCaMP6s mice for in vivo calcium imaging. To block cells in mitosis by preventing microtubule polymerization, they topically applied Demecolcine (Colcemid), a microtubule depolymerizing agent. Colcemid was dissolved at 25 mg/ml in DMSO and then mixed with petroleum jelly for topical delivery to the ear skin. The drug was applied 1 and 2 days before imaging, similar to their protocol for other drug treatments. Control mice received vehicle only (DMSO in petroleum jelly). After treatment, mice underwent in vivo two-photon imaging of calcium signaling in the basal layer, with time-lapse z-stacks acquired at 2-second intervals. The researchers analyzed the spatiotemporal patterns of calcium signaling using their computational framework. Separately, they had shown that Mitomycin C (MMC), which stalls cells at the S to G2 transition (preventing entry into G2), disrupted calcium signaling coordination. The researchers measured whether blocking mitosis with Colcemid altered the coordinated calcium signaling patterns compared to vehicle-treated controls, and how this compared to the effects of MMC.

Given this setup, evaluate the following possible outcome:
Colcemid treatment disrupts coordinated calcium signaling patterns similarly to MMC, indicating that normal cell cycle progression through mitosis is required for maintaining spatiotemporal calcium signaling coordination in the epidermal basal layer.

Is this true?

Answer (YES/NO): NO